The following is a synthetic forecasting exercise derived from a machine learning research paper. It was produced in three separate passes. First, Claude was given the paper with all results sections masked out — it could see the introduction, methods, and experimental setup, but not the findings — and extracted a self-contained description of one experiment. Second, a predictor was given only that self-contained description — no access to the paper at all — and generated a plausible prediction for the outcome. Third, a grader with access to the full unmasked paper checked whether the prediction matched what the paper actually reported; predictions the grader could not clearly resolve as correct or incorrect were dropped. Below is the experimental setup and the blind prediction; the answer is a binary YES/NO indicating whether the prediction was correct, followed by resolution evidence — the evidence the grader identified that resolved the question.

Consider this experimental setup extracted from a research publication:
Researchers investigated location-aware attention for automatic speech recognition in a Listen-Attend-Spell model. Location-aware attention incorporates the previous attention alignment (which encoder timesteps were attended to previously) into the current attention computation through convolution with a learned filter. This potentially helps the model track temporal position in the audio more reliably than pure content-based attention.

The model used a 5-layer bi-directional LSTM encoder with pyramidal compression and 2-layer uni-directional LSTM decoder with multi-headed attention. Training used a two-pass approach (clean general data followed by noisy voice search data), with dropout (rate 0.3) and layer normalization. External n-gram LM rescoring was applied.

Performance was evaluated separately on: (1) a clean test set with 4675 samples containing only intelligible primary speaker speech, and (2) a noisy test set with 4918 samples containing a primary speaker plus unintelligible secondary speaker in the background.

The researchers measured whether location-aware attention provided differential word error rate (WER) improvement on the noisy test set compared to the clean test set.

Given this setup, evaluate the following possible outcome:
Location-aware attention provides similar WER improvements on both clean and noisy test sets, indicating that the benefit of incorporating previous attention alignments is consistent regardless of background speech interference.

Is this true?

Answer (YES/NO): NO